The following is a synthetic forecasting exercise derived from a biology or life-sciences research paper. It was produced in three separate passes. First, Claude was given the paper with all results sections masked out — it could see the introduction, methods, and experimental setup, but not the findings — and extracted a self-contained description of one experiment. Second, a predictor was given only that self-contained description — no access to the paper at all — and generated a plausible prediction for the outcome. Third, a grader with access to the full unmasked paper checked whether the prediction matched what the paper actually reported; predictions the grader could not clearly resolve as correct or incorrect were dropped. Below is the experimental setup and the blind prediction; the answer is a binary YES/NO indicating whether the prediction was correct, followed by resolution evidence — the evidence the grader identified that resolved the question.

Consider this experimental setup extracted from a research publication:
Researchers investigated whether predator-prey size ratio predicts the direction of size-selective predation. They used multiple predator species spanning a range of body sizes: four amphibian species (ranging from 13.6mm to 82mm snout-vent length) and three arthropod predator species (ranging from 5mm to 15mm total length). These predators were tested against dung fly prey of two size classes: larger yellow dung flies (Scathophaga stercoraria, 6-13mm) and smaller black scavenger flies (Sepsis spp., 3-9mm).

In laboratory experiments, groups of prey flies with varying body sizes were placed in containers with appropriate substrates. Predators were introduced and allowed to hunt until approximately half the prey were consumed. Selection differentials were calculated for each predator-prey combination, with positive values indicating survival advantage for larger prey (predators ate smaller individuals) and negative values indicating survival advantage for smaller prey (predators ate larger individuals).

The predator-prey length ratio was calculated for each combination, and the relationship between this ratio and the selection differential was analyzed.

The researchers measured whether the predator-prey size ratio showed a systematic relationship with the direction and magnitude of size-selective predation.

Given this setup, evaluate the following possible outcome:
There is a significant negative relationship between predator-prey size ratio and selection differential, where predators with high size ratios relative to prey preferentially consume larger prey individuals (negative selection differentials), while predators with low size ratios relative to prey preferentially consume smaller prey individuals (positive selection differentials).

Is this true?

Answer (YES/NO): YES